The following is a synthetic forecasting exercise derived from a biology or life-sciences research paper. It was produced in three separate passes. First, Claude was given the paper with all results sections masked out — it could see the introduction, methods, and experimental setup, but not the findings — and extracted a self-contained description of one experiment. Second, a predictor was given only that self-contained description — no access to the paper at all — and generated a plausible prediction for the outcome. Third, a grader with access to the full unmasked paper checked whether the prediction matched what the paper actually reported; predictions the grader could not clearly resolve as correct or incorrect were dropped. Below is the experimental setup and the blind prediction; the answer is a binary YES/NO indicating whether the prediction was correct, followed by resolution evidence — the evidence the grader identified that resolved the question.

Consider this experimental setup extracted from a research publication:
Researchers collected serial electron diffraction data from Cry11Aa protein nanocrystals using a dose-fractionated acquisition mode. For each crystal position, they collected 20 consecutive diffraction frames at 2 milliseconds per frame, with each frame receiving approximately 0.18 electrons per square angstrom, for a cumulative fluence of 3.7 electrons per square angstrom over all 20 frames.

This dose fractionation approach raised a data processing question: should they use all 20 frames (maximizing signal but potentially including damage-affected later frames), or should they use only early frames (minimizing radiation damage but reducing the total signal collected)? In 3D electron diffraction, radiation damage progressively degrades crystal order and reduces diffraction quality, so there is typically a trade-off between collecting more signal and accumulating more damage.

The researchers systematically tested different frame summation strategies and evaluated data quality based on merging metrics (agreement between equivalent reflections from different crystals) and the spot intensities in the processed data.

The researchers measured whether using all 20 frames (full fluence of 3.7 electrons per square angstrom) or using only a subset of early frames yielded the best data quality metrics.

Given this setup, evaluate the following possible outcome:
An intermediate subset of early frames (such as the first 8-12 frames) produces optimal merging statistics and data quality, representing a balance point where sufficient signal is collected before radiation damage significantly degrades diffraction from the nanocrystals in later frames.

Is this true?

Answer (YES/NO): NO